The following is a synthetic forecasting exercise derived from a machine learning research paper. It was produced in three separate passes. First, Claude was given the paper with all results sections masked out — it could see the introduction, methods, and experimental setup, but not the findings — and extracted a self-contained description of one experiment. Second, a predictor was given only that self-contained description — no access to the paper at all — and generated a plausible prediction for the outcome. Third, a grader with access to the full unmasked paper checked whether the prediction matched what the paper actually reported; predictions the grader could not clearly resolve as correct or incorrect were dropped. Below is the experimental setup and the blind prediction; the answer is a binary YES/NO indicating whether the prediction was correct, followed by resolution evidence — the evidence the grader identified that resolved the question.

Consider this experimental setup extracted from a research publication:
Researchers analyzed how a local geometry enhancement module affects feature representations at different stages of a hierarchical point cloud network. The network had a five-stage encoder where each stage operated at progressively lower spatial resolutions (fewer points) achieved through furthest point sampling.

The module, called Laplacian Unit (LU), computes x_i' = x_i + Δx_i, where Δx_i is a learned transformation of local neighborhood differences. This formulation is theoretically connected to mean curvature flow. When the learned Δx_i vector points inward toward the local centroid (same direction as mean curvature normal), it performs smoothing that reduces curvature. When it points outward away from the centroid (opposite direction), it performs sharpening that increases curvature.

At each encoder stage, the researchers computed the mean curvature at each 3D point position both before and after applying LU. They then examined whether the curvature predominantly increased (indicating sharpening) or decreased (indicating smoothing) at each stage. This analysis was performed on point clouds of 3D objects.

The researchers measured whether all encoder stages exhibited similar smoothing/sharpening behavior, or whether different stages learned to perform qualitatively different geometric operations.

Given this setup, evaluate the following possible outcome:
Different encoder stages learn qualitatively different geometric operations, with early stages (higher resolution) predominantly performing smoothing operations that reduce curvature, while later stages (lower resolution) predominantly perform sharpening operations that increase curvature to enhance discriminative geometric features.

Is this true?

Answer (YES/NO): NO